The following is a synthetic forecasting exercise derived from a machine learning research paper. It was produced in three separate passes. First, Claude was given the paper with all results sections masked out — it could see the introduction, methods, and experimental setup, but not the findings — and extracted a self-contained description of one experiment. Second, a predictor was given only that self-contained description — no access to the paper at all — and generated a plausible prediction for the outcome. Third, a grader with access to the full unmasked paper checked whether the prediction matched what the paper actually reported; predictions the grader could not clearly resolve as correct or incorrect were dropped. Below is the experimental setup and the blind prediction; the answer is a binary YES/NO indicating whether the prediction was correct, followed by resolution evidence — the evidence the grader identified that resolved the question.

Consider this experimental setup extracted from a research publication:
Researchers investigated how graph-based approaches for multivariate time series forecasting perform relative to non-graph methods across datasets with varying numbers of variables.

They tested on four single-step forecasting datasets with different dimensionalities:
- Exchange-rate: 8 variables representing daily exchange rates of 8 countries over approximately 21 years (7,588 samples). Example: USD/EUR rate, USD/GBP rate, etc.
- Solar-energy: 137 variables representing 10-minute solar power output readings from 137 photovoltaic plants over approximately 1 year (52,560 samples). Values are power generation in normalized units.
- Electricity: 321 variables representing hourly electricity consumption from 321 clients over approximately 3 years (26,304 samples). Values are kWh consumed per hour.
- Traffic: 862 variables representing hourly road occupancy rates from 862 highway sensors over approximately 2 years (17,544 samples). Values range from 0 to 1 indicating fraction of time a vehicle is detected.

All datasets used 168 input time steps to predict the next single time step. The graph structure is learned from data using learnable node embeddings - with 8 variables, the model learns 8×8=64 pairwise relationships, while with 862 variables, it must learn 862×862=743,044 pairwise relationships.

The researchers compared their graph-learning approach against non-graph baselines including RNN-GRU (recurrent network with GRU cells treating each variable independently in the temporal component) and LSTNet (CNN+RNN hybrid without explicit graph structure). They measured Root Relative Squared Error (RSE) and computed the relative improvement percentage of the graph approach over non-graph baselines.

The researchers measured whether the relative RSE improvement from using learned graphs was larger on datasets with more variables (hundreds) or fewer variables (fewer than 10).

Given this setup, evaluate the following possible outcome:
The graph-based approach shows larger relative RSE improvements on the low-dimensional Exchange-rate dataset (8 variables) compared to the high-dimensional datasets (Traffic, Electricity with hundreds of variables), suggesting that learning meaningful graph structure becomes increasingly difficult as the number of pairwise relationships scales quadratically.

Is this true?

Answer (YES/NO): NO